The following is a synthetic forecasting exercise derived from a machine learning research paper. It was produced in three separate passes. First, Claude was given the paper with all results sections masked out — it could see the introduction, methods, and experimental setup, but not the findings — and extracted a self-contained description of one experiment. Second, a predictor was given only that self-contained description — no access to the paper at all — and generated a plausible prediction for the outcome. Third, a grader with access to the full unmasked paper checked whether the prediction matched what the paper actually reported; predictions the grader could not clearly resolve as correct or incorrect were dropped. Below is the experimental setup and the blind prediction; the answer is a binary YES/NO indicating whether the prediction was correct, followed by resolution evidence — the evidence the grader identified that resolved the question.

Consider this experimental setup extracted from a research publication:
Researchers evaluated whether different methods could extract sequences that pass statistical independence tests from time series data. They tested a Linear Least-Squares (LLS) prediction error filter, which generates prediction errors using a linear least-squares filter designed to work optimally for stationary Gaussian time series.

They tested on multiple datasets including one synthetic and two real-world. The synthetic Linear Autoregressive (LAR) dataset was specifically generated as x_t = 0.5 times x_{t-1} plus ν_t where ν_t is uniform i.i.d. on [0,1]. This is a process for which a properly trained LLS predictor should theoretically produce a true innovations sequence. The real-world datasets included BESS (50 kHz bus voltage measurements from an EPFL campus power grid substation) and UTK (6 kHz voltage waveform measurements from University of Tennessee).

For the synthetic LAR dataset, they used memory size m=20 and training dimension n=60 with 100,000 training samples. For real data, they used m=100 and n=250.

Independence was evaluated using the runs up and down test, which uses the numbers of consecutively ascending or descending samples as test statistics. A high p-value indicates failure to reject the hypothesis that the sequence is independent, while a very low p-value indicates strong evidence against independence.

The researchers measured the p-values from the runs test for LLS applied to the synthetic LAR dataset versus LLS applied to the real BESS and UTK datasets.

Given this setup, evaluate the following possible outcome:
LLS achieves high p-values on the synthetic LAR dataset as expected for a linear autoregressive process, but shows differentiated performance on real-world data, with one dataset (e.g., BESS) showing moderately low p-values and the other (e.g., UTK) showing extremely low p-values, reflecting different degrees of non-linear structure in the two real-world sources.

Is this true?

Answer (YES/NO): NO